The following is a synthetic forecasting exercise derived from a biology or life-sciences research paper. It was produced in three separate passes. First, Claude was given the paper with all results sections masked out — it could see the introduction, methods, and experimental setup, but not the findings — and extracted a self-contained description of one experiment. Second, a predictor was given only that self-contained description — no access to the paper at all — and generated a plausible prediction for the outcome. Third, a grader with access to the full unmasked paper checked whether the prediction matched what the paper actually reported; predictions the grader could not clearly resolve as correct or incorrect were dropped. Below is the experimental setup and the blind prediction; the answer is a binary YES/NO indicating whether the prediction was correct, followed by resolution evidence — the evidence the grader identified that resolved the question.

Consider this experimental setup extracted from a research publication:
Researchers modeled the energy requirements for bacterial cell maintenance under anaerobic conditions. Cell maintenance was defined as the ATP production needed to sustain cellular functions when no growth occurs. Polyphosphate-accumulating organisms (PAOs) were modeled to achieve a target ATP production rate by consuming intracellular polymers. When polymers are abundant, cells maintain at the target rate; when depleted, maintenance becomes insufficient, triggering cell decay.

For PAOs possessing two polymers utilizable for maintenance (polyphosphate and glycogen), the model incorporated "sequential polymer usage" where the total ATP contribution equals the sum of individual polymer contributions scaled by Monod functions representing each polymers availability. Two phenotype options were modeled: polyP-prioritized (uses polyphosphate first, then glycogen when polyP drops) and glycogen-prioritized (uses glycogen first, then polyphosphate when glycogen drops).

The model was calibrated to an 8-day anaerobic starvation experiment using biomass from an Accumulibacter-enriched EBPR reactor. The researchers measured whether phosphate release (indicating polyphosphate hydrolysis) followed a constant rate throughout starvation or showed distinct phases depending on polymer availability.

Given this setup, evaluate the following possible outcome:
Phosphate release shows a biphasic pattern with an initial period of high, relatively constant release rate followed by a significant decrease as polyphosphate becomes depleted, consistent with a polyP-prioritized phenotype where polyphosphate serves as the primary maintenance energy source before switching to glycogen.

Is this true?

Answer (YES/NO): NO